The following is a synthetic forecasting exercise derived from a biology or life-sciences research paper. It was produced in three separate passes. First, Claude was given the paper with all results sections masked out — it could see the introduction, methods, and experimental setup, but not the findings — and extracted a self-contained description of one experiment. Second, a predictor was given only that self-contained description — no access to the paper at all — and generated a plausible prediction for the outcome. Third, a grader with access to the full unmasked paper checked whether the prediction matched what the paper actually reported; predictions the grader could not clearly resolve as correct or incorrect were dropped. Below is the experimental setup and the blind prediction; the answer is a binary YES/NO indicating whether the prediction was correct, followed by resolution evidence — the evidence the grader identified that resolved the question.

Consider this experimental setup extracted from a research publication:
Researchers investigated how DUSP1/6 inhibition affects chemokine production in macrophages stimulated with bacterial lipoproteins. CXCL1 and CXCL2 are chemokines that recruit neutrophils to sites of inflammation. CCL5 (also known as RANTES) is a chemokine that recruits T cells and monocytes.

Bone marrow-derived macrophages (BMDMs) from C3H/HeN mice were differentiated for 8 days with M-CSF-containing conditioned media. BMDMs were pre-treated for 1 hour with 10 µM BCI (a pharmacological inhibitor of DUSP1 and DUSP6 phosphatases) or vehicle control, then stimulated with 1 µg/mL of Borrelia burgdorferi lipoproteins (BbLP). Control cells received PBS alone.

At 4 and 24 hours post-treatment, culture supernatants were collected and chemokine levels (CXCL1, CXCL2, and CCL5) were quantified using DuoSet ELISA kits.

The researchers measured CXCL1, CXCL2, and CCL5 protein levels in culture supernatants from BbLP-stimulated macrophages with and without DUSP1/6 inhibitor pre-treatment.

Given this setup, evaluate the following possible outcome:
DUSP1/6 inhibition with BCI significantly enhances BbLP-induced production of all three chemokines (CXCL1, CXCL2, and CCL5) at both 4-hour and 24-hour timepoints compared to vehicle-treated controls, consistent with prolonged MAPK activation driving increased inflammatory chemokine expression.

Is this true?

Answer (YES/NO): NO